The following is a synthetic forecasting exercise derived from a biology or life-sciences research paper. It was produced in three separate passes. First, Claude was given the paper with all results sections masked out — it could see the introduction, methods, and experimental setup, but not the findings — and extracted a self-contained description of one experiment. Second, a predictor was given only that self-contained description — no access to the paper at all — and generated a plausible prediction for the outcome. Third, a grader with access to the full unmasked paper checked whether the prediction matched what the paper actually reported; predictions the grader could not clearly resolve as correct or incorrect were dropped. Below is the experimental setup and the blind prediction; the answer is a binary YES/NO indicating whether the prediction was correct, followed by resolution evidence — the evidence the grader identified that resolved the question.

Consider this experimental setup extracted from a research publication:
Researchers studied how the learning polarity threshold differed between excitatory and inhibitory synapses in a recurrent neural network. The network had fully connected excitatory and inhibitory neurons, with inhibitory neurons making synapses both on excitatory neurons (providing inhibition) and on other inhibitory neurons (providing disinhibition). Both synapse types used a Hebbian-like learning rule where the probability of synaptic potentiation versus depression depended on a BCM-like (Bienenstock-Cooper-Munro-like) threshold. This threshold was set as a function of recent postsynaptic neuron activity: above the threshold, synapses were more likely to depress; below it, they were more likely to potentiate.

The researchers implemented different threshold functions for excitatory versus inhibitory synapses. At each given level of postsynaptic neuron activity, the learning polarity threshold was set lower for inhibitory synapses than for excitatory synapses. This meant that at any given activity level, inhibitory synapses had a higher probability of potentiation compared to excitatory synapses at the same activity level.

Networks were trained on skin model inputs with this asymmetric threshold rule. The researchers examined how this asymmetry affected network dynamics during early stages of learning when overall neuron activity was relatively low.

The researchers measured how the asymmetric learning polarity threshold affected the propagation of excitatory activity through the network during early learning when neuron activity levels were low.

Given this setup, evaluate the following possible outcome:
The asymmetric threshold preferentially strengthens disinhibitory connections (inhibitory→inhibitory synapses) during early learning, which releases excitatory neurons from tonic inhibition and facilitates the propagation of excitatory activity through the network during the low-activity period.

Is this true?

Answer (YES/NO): NO